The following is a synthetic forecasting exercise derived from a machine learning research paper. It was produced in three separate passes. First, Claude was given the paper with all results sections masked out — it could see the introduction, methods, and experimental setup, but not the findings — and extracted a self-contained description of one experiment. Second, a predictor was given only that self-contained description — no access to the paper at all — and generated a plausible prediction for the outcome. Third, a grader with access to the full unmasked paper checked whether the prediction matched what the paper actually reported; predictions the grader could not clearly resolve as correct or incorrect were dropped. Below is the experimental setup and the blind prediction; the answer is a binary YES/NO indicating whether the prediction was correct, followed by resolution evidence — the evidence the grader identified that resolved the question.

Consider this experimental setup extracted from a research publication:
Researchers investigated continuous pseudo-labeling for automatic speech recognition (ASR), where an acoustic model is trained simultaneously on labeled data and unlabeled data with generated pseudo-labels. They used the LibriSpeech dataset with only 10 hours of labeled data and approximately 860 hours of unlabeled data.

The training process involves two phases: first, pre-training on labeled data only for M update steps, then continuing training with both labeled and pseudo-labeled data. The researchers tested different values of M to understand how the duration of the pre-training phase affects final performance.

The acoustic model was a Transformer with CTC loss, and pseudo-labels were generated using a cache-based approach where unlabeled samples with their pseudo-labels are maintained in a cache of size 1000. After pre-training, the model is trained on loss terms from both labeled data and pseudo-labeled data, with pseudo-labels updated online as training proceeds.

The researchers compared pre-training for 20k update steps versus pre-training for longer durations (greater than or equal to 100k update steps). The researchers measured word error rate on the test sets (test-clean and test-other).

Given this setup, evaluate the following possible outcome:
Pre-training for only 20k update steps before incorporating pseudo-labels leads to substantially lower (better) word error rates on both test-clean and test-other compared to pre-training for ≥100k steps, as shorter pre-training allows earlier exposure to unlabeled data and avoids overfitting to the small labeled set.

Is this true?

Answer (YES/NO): YES